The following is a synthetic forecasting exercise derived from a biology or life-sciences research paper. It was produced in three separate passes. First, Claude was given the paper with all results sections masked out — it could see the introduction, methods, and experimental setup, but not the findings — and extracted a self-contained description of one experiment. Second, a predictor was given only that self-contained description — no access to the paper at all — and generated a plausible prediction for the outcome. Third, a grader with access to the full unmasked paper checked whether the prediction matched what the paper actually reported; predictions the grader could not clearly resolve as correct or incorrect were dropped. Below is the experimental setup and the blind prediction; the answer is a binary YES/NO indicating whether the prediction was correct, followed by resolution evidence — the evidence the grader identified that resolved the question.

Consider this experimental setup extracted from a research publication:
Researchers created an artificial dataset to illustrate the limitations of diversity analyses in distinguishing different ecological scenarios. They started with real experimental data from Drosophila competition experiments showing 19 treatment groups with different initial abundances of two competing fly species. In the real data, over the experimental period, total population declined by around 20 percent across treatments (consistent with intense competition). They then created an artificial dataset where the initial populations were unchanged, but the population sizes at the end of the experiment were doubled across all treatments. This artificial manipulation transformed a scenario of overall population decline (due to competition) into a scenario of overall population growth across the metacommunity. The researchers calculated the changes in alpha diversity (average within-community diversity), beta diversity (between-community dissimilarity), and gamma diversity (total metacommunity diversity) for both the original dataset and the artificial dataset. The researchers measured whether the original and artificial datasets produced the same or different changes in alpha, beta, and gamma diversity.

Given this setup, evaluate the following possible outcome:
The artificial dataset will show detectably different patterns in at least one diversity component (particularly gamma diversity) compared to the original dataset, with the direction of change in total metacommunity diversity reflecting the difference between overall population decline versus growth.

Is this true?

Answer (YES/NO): NO